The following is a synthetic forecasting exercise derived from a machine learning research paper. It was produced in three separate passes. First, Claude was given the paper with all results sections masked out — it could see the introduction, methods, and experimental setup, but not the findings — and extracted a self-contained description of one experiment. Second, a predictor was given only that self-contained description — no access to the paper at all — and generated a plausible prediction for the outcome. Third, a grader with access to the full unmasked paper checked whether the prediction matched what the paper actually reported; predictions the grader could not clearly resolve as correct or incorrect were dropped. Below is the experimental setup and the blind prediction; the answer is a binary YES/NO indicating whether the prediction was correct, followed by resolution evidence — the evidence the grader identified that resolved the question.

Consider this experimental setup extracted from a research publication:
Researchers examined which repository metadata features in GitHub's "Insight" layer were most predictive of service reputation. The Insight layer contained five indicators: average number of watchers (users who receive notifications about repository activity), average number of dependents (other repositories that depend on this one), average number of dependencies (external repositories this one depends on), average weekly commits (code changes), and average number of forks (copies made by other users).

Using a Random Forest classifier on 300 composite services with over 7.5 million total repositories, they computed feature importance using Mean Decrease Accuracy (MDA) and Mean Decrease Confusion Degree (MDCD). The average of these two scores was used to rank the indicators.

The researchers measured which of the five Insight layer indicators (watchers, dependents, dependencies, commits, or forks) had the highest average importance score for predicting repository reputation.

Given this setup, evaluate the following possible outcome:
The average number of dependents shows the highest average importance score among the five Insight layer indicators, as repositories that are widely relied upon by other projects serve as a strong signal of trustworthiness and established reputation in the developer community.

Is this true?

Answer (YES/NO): NO